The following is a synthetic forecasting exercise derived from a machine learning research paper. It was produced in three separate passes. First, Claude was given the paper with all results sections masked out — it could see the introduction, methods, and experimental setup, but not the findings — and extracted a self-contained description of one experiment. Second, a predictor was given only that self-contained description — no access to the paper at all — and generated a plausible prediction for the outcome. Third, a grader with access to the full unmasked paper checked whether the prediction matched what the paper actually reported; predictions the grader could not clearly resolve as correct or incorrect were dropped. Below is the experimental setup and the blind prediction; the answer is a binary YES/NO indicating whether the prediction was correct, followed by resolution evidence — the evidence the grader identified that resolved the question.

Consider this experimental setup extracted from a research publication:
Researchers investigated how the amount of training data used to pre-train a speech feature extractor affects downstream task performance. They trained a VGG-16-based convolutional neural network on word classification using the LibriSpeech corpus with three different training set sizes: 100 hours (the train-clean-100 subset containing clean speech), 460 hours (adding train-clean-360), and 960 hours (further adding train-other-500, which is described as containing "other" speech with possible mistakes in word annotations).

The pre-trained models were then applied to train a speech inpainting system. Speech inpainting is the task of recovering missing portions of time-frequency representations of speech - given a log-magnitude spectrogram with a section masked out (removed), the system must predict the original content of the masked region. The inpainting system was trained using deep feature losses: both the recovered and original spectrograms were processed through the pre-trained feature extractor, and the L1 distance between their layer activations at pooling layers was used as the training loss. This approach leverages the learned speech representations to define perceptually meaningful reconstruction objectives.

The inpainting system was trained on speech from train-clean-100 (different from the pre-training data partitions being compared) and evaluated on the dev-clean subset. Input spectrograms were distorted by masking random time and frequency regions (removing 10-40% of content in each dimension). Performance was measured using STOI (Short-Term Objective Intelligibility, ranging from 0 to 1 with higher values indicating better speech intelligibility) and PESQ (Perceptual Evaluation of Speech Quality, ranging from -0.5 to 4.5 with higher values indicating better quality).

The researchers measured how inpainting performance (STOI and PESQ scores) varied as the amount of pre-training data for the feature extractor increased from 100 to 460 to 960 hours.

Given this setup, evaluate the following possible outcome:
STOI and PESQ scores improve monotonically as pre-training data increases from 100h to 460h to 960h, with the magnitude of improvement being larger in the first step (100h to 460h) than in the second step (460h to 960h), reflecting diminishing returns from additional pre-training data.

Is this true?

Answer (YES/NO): NO